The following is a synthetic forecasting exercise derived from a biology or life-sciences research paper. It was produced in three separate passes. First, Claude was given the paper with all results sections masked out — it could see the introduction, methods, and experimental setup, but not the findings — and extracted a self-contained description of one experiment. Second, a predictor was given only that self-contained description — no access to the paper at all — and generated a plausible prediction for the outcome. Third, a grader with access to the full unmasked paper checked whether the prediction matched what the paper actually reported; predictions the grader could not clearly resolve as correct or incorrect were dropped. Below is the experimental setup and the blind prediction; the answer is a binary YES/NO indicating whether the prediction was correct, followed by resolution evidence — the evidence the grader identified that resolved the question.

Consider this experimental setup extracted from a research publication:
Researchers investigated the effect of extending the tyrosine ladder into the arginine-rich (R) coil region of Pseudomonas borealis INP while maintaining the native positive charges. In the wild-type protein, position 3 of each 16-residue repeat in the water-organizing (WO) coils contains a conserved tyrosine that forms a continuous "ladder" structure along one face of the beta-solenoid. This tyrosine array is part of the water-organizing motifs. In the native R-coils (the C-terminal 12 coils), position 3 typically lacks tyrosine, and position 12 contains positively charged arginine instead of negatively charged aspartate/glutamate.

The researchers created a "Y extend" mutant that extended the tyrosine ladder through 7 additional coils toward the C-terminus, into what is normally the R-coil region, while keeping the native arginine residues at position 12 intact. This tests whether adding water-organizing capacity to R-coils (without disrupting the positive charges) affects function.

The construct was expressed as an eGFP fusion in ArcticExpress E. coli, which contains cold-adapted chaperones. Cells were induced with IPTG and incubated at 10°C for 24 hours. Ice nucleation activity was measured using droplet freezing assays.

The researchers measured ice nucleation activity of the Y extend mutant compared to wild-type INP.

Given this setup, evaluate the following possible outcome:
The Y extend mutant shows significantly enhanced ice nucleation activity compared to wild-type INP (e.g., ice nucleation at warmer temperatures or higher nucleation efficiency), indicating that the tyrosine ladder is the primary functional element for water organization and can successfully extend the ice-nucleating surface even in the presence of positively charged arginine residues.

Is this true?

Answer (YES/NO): NO